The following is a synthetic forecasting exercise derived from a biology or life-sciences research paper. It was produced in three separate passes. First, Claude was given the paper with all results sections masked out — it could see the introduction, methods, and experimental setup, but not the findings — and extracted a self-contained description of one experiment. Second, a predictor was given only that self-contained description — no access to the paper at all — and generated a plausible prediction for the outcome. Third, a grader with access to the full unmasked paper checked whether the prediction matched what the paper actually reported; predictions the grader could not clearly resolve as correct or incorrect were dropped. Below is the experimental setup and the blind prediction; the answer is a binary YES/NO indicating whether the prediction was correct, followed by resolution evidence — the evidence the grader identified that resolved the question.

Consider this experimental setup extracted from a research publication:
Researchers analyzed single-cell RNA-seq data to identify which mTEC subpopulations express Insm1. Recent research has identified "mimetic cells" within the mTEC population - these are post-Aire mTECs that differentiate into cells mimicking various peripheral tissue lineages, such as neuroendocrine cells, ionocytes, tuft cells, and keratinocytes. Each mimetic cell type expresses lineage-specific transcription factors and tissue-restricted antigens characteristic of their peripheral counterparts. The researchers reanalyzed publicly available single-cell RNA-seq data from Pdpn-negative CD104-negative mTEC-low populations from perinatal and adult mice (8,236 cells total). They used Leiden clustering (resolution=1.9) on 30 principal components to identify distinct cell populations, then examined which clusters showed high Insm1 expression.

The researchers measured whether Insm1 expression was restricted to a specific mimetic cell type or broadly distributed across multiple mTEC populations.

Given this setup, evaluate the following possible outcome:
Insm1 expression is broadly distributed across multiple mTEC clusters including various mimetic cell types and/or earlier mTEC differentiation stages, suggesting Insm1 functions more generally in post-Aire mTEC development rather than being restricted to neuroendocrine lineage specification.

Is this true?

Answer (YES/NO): NO